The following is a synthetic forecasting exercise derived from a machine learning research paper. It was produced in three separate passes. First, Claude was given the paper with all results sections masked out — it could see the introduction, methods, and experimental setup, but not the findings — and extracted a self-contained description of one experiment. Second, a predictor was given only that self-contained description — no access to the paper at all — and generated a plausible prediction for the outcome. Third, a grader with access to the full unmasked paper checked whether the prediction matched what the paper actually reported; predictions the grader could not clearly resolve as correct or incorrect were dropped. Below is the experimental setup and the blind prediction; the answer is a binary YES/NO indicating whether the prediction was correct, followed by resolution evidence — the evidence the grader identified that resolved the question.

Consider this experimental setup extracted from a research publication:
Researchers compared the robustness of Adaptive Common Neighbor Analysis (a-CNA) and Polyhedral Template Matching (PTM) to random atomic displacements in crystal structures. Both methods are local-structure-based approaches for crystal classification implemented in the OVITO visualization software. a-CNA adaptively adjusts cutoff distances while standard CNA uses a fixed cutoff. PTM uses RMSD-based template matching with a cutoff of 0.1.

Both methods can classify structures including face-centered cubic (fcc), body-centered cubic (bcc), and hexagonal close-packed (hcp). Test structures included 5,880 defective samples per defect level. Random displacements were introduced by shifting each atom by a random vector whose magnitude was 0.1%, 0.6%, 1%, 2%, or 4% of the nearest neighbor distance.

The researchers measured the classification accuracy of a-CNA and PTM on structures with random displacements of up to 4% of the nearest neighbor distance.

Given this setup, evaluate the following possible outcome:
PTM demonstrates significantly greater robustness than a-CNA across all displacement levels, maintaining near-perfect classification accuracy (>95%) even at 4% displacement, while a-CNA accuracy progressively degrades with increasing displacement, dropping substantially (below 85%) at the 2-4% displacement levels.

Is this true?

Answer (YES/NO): NO